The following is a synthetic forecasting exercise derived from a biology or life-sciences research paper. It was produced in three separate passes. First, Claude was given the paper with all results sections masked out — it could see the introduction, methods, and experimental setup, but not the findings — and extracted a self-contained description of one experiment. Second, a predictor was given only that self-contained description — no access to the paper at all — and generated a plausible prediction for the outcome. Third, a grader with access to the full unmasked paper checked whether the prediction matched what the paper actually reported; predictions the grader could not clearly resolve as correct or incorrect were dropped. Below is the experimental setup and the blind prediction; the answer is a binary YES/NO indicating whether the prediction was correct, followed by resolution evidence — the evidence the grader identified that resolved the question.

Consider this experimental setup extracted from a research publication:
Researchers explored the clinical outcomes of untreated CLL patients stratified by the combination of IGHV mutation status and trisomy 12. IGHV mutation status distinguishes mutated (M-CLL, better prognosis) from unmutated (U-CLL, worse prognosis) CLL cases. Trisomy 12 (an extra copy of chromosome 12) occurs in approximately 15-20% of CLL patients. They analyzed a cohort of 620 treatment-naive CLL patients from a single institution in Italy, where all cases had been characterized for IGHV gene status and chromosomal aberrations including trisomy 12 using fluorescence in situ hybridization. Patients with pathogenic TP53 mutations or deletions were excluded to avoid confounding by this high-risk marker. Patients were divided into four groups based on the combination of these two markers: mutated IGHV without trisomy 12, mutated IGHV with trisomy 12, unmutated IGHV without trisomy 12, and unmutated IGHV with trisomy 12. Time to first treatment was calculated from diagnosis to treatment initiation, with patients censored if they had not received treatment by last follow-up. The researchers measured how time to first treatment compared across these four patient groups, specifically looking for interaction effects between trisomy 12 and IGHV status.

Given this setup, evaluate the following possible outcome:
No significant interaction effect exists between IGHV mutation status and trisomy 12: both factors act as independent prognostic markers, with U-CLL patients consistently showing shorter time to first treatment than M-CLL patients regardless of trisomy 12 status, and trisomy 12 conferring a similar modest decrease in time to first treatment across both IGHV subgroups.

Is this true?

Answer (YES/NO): NO